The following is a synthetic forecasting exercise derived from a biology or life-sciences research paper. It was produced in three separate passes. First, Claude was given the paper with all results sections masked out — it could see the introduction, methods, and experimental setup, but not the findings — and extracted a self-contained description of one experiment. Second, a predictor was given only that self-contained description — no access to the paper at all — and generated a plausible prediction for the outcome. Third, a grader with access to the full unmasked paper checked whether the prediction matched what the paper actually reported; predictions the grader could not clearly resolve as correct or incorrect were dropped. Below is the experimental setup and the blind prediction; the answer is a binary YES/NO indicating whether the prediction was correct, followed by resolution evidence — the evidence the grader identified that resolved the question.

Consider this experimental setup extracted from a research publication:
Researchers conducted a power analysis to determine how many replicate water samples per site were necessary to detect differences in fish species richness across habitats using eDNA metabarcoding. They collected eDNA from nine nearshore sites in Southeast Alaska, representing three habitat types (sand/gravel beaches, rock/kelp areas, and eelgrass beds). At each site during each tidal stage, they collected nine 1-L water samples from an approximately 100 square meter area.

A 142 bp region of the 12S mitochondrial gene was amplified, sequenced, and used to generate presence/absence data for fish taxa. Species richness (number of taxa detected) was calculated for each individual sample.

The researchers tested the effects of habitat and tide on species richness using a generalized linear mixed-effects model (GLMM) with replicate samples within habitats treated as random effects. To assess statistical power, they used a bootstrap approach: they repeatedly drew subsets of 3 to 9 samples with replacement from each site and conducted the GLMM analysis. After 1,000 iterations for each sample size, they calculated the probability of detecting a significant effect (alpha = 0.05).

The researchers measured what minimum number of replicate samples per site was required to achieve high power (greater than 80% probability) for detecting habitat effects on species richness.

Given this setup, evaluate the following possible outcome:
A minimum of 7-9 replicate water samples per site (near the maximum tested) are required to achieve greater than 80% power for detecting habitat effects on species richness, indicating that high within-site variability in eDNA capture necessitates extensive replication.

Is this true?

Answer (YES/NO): NO